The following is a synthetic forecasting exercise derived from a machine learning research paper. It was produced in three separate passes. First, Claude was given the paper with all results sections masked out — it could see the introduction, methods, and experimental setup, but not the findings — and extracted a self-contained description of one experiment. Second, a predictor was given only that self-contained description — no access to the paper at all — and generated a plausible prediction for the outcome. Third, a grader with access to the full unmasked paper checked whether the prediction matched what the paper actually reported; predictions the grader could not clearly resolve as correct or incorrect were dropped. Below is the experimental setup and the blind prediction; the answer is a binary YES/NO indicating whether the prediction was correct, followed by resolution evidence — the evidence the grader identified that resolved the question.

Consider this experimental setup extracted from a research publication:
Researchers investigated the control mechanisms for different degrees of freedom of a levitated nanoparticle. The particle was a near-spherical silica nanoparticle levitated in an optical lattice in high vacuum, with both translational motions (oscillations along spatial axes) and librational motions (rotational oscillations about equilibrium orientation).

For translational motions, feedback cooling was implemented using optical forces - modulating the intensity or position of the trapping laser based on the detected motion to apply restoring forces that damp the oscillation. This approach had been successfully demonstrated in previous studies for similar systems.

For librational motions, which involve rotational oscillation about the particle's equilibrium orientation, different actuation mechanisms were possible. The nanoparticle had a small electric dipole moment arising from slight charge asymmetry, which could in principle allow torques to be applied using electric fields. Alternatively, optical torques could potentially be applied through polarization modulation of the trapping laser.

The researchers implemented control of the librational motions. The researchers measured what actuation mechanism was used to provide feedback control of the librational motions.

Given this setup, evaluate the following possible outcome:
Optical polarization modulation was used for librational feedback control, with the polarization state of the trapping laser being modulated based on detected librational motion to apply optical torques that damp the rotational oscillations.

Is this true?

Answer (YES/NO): NO